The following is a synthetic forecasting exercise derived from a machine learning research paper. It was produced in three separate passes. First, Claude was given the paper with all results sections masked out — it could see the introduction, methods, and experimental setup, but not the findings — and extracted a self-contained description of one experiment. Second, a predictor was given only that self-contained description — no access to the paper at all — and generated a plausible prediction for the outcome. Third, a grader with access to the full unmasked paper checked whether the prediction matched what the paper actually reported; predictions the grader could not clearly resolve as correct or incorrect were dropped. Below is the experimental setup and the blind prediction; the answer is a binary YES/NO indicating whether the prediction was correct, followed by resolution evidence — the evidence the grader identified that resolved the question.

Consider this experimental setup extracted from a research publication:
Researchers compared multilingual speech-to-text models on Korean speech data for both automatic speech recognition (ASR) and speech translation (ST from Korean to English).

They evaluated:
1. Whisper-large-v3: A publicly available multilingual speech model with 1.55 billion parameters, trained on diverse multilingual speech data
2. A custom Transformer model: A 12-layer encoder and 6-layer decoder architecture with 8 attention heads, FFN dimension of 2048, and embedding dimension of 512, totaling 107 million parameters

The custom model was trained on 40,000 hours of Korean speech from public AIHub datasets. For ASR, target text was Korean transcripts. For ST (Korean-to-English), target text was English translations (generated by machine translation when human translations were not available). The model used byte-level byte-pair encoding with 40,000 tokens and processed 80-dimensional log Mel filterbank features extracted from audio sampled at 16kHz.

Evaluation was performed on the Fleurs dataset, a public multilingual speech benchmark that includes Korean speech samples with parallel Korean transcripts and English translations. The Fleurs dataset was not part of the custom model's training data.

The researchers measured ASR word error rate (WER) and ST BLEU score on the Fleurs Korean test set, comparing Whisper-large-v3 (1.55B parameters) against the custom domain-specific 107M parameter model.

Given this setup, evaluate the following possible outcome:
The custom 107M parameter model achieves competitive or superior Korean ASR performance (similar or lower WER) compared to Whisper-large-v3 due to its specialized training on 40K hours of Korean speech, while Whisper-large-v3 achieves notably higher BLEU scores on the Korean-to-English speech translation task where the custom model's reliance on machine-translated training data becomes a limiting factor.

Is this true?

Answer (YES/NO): NO